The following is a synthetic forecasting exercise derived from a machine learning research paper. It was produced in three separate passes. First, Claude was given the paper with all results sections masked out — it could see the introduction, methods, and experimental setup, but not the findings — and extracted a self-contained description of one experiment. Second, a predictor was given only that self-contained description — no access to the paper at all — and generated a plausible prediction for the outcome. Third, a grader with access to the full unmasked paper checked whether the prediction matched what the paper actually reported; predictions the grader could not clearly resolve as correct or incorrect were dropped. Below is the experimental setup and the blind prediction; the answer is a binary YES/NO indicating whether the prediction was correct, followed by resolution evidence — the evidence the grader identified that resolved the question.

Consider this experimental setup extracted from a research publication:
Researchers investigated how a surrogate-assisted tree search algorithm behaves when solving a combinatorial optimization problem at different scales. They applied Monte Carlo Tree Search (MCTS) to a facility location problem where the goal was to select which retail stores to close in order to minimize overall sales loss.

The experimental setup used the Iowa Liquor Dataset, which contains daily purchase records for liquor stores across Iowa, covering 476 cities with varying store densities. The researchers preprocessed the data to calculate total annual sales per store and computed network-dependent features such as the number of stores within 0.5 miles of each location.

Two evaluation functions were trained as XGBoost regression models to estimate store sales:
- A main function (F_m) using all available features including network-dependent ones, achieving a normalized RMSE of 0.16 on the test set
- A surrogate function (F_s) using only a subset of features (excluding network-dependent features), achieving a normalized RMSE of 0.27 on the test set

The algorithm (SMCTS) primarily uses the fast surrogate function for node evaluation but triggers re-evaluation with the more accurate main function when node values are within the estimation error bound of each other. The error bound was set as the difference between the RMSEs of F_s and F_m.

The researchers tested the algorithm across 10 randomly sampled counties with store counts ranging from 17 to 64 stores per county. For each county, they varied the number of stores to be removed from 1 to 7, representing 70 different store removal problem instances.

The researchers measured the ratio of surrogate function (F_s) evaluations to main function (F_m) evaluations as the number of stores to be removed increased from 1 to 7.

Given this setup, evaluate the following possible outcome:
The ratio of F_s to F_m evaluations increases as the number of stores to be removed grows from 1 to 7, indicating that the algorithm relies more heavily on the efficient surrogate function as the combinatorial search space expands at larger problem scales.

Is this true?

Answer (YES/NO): YES